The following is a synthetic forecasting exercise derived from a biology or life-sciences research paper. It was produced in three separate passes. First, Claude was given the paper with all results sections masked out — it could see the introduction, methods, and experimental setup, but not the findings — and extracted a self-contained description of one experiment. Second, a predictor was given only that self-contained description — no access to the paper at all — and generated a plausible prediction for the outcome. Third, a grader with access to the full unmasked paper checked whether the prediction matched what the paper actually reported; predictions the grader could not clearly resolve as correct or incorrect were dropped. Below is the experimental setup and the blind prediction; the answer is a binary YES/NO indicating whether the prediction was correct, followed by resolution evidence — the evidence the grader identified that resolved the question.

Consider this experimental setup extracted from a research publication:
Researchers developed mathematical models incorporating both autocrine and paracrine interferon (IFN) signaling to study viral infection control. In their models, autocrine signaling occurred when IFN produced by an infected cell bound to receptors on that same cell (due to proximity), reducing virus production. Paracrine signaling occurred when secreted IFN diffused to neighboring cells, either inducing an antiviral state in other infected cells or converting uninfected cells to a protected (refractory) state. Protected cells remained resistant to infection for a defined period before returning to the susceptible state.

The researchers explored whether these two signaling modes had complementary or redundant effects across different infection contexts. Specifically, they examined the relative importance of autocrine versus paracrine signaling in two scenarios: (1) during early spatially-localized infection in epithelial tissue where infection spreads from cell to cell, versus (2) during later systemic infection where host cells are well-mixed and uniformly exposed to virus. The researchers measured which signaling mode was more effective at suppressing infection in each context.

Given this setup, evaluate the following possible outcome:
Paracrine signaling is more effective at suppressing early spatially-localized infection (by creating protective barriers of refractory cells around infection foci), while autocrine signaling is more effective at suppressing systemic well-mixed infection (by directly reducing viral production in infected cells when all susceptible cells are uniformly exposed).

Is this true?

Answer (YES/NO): YES